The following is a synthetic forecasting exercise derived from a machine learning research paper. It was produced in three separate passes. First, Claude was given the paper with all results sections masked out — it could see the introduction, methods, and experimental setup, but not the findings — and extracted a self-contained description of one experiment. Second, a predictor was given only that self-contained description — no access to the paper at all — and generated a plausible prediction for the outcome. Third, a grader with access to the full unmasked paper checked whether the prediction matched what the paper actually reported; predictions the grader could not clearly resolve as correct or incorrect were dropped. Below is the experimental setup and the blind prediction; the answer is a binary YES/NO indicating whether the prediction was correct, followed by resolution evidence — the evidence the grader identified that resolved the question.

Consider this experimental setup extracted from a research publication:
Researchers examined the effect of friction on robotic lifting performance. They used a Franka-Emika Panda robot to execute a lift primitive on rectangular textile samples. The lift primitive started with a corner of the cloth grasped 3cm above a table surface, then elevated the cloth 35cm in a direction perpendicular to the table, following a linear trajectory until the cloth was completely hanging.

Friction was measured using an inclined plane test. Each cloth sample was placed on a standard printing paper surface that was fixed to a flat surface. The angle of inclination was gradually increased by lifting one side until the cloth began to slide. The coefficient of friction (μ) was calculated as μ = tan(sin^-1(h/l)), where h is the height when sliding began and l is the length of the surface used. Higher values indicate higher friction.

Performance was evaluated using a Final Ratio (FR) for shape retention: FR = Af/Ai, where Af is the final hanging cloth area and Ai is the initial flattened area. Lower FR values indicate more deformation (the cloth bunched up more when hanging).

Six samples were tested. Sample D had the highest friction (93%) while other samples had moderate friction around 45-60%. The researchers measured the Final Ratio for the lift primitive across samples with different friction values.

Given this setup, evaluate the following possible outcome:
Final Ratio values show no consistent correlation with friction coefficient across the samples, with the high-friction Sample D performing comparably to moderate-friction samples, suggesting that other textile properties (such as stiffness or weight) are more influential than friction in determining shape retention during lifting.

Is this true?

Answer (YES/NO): YES